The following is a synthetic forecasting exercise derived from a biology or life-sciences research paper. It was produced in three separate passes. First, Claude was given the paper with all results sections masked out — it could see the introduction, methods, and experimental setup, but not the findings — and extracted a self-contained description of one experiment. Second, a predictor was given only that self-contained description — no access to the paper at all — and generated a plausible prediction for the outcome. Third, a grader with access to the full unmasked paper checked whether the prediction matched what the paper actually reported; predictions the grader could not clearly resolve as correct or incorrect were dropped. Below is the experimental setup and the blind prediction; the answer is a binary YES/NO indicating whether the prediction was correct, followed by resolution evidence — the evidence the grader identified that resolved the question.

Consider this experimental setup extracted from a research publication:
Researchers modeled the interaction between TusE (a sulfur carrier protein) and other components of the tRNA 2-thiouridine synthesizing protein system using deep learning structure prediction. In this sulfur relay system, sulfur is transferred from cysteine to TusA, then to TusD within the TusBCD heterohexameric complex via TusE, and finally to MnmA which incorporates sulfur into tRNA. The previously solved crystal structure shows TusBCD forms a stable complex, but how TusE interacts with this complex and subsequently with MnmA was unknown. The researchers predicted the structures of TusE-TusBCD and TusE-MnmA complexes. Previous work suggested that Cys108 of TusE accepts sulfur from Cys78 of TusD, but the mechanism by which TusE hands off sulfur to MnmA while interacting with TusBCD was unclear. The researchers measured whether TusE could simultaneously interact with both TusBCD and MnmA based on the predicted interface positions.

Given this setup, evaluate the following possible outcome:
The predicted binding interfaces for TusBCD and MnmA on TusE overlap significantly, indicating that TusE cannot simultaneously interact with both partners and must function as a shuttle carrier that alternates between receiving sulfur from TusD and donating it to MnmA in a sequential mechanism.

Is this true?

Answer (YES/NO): YES